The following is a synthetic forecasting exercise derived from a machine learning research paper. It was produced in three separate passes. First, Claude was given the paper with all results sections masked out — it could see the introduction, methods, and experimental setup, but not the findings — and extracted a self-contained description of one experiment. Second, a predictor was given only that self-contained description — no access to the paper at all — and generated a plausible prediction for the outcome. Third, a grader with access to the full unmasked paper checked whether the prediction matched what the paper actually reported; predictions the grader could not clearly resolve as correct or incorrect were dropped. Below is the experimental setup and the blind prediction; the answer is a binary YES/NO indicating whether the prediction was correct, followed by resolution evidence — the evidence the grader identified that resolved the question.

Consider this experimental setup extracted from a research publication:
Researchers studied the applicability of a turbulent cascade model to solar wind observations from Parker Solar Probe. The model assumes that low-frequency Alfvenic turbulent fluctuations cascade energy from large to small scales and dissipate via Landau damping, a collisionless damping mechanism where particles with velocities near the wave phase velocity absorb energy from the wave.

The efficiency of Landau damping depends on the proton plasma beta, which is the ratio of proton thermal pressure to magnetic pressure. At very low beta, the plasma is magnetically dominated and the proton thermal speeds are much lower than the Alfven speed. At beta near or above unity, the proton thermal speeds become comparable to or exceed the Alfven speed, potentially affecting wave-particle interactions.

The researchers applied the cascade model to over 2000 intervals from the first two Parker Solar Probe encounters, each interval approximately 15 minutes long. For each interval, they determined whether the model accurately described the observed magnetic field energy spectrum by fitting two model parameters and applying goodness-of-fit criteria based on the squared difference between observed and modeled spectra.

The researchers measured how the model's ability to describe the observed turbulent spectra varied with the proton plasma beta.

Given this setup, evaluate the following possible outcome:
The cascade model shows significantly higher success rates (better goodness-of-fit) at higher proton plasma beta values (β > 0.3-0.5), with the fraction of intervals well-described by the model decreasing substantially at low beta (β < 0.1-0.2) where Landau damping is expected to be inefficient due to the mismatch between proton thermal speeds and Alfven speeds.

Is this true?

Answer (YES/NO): YES